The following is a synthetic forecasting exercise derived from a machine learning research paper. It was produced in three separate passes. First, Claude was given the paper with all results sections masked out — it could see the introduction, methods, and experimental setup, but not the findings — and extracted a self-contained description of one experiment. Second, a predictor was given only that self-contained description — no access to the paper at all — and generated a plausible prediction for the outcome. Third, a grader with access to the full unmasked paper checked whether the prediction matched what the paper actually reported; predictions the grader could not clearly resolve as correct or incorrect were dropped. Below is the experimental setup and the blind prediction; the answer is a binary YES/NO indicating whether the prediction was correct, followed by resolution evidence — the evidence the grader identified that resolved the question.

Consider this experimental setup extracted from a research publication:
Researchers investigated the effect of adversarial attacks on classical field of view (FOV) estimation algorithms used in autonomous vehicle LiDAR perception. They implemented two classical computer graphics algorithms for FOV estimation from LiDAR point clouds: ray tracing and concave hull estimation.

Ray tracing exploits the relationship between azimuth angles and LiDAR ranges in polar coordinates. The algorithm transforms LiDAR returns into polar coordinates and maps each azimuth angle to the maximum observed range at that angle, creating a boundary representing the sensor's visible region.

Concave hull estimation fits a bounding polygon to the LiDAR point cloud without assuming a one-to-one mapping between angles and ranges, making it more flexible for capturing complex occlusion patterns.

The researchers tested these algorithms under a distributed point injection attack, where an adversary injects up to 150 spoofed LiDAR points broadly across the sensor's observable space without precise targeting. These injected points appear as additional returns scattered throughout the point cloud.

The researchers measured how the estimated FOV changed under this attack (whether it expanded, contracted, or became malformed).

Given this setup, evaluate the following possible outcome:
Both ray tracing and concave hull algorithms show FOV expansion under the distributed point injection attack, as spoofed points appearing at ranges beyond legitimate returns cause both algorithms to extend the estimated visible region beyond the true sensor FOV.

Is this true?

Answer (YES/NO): YES